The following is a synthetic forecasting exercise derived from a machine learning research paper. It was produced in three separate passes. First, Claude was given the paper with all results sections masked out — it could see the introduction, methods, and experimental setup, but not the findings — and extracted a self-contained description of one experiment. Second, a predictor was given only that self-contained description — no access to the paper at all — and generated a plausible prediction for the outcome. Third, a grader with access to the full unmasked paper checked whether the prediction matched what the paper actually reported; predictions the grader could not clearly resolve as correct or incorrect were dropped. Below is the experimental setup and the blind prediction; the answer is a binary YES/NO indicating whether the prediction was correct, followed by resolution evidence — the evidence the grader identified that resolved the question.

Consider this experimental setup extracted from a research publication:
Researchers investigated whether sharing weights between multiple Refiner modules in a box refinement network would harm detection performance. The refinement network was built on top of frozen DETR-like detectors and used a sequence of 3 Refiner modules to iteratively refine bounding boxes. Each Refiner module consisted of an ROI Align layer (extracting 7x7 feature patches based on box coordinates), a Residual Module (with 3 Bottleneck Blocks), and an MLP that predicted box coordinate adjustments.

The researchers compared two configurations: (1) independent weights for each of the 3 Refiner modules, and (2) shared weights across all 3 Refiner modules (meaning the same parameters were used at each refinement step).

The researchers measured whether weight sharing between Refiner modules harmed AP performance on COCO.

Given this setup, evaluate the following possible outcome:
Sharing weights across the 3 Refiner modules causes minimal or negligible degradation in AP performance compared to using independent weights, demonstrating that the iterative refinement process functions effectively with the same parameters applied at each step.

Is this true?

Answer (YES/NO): YES